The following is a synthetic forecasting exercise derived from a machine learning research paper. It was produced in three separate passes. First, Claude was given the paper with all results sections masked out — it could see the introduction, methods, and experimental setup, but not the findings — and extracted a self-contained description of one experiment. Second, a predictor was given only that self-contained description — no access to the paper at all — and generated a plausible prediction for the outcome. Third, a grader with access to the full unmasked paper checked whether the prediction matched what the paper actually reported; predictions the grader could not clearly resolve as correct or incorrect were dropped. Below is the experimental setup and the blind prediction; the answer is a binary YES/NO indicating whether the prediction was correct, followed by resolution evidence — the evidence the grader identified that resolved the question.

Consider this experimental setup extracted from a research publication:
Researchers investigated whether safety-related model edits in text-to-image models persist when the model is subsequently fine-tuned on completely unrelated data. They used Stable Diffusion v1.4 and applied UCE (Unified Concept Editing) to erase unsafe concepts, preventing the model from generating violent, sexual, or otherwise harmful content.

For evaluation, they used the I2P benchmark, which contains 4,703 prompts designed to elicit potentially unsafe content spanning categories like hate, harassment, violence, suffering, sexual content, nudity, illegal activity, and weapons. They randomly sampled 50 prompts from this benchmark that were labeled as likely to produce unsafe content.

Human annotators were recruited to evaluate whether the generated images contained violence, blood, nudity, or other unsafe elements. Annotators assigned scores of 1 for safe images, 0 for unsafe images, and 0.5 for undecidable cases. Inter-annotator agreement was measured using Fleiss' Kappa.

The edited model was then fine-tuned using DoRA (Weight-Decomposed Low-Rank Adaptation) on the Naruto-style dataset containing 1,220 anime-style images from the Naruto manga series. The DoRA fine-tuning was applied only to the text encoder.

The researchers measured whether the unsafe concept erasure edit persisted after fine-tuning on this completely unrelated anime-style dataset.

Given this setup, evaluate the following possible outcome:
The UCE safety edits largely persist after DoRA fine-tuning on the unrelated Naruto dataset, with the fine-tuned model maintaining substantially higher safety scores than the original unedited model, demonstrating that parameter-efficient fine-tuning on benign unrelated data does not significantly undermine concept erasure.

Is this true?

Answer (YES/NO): NO